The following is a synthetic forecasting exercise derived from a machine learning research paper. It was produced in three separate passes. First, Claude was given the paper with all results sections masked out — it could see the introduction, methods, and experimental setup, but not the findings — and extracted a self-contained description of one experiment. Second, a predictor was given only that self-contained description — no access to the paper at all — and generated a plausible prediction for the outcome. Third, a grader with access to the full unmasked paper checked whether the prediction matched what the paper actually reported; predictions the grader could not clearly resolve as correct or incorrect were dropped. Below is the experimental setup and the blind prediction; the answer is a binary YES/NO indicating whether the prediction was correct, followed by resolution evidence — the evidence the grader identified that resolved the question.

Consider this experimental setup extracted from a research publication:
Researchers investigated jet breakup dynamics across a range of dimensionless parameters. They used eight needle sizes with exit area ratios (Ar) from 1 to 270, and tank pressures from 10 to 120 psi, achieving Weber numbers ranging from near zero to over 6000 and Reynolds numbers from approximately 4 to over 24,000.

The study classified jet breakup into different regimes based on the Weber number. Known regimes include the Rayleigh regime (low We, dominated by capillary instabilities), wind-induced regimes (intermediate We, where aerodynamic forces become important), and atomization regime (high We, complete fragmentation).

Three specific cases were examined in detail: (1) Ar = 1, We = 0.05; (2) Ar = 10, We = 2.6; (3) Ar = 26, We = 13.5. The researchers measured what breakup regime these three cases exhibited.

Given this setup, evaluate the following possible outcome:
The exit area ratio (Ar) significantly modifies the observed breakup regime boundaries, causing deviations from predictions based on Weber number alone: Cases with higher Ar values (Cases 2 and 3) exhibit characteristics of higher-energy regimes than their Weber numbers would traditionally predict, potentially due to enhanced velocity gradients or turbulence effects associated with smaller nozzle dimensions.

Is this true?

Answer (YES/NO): NO